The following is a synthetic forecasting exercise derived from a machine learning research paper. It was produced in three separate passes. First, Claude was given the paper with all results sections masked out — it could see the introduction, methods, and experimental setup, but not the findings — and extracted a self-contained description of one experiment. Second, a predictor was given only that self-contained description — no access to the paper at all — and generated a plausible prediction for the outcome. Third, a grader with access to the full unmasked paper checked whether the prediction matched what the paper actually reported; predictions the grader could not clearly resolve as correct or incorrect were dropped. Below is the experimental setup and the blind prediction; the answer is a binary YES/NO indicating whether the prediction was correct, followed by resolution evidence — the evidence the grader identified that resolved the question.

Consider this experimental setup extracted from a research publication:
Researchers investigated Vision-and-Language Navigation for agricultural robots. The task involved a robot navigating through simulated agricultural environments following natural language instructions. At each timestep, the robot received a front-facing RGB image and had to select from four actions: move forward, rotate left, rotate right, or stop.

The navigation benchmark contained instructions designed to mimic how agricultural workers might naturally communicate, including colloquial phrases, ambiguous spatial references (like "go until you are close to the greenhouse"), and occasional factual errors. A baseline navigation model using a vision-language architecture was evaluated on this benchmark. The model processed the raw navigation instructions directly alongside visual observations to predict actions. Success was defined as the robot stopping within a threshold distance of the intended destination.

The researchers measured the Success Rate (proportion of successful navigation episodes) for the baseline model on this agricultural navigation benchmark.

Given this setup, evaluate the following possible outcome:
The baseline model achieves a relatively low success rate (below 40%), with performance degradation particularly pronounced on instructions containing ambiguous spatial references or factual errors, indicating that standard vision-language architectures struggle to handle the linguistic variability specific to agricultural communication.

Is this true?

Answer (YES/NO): NO